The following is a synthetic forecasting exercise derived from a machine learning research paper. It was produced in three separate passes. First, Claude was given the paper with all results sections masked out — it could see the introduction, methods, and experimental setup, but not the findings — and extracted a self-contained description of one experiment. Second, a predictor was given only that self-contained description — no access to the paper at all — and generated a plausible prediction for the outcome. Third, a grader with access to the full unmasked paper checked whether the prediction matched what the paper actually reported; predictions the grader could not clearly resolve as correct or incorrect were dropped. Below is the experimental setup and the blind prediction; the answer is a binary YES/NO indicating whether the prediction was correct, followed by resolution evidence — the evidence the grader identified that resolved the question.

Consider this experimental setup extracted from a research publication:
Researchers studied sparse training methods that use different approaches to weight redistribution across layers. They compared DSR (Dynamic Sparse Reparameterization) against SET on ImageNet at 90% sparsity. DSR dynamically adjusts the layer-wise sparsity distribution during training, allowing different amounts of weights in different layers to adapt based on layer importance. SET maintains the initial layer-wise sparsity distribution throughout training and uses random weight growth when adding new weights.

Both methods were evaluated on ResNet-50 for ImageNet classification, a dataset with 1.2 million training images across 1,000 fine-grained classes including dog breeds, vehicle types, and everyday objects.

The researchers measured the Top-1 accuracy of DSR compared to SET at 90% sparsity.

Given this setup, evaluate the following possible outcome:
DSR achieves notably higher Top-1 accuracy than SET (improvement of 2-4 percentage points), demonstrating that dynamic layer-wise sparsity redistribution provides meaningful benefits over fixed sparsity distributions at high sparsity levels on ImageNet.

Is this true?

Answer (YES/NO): YES